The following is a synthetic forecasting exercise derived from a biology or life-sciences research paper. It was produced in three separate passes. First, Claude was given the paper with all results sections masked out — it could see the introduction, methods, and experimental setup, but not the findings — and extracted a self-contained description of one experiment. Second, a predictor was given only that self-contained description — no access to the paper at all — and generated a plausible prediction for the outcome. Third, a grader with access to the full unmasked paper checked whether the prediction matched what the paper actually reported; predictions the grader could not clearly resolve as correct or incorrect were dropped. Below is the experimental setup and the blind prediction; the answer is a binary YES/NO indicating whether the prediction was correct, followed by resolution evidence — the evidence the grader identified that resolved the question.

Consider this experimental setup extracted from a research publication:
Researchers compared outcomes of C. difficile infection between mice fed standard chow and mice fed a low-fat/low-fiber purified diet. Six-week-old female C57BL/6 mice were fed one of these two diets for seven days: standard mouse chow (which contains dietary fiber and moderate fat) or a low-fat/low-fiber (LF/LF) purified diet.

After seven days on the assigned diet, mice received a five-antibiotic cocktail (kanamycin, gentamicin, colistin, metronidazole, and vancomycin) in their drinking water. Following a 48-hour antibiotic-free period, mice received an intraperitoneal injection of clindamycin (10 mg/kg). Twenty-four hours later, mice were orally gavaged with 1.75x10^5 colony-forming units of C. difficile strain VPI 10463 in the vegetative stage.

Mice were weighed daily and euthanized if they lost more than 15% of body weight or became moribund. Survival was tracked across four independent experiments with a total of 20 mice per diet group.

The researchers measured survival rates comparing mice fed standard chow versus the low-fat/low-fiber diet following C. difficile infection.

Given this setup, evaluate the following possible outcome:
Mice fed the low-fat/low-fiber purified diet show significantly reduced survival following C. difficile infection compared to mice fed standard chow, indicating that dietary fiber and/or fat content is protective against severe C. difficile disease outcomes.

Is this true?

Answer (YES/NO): NO